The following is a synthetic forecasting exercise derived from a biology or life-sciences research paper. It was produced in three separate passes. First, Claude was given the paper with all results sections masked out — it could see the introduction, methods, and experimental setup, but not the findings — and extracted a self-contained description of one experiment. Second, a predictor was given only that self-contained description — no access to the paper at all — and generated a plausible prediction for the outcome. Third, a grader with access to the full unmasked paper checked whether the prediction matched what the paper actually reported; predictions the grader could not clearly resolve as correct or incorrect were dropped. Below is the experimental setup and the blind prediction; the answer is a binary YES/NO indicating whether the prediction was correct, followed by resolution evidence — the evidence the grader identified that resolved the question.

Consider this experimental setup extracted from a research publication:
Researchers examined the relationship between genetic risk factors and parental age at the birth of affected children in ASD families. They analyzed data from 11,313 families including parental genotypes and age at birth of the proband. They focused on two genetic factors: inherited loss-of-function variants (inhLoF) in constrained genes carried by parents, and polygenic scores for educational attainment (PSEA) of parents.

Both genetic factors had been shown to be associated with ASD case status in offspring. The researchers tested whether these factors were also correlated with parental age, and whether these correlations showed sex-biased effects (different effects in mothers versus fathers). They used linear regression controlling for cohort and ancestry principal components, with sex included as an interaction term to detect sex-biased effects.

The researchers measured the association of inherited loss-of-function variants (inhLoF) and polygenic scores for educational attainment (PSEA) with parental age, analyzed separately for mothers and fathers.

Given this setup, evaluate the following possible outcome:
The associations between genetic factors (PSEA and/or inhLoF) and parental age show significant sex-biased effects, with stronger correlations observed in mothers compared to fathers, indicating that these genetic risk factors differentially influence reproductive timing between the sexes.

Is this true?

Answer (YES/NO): NO